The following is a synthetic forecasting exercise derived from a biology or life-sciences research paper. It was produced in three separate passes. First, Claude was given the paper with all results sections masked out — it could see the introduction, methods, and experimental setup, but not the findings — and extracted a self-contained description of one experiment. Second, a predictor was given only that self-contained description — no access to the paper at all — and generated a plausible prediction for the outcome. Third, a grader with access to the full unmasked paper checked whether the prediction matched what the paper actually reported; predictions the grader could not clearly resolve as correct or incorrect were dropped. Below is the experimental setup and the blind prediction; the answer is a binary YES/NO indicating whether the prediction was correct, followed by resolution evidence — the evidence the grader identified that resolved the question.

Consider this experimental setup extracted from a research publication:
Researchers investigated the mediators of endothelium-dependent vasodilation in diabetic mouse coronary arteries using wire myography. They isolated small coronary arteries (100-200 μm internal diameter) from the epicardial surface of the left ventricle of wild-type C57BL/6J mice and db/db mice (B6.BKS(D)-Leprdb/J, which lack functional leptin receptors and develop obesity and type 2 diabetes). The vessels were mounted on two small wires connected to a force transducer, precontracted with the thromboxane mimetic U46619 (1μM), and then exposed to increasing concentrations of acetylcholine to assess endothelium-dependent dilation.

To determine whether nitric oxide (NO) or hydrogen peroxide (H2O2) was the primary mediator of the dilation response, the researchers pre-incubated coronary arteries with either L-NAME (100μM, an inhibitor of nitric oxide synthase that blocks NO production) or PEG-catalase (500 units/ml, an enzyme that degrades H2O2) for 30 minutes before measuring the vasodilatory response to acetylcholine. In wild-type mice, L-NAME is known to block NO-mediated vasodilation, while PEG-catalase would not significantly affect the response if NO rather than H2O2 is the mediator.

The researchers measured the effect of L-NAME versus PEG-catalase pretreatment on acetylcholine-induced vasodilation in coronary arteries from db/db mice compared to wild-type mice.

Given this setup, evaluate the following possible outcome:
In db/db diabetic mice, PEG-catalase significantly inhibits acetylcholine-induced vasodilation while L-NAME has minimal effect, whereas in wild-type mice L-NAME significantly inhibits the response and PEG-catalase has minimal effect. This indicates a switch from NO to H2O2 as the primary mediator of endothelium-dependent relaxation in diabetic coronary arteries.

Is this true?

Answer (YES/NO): YES